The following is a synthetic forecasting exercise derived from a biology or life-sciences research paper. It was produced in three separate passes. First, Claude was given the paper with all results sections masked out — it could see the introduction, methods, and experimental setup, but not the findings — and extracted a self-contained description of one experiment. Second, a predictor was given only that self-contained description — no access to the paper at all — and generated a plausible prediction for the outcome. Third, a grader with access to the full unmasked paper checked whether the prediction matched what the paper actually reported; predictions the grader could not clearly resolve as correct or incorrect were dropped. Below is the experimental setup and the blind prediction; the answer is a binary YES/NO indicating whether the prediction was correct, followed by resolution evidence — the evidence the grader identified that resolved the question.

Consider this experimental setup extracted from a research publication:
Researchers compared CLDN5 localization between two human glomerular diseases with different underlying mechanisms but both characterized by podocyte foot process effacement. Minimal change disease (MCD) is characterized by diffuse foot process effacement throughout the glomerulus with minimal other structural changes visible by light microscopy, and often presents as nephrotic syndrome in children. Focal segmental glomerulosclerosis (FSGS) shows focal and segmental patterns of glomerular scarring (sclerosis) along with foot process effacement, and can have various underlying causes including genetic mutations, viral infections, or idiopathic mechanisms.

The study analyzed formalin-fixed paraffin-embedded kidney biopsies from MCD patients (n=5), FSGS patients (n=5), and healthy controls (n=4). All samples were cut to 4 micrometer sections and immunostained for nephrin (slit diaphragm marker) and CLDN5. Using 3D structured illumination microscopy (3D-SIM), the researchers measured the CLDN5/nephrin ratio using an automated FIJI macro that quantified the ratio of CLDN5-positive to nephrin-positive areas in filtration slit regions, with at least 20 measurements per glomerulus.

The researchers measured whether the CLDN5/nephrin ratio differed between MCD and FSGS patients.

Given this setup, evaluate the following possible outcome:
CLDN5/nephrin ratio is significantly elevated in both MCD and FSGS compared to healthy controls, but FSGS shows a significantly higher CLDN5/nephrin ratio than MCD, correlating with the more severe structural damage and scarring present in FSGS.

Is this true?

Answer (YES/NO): NO